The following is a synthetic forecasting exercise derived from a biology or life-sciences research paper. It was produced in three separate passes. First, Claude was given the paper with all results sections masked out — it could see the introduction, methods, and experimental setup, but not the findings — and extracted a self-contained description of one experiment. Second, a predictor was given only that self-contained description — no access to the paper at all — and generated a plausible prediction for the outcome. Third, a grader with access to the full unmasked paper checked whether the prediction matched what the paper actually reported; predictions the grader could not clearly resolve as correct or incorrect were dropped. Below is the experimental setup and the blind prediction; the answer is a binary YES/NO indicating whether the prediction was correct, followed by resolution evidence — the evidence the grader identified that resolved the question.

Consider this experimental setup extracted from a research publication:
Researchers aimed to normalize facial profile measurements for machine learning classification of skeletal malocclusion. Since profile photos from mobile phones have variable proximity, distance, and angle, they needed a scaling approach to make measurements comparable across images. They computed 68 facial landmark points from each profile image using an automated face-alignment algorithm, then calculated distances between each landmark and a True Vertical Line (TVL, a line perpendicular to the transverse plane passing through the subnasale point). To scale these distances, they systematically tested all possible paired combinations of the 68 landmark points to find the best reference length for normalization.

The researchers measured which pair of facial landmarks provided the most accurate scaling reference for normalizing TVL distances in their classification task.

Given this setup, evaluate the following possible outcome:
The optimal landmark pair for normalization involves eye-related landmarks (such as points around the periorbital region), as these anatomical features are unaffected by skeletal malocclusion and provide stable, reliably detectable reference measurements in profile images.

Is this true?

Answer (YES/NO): NO